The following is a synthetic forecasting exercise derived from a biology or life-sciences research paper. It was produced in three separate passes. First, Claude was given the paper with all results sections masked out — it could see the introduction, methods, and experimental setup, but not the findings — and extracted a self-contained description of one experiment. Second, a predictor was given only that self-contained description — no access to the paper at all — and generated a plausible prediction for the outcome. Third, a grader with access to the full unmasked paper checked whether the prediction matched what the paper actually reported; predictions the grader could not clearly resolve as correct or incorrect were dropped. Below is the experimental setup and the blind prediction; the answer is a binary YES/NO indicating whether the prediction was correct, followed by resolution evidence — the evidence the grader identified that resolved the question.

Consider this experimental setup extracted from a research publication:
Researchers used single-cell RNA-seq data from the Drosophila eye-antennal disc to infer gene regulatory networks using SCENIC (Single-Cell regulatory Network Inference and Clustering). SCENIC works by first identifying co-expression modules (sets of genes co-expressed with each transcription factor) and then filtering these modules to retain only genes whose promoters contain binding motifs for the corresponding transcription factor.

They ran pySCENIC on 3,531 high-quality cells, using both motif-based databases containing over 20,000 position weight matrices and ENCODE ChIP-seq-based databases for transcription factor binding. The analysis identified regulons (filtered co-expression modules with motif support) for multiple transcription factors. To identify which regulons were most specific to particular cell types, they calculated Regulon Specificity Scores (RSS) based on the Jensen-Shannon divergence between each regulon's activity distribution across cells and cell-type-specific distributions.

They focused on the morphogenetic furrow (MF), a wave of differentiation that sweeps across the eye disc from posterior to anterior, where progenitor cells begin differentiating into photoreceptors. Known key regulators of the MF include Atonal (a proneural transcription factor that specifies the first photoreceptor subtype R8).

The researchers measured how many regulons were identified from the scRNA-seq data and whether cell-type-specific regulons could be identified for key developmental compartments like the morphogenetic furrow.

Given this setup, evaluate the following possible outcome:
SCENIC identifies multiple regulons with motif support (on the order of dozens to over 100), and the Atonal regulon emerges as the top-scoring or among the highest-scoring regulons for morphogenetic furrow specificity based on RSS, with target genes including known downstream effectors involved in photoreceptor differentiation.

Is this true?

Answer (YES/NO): YES